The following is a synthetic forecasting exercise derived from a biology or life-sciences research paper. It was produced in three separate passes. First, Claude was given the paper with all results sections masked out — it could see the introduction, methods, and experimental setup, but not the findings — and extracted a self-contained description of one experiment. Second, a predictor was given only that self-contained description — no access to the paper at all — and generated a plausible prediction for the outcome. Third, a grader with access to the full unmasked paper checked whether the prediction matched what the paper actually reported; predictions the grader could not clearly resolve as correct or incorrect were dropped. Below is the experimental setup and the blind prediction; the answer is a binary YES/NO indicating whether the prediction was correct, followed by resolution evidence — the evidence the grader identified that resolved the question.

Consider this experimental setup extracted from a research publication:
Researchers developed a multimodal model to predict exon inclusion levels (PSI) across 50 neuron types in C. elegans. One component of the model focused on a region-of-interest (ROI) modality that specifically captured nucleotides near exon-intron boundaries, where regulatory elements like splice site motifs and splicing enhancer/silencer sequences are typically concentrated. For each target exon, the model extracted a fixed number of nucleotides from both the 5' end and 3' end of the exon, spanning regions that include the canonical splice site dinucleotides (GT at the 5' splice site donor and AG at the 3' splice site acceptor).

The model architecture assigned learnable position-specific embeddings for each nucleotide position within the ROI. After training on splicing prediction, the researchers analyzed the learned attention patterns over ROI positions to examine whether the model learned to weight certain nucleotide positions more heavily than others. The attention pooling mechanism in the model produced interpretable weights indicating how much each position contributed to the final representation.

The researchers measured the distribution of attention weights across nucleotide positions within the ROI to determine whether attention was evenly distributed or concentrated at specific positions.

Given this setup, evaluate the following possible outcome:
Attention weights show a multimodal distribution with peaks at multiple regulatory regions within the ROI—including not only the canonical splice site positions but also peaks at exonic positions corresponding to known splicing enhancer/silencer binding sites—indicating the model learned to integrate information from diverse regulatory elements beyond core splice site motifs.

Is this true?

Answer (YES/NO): NO